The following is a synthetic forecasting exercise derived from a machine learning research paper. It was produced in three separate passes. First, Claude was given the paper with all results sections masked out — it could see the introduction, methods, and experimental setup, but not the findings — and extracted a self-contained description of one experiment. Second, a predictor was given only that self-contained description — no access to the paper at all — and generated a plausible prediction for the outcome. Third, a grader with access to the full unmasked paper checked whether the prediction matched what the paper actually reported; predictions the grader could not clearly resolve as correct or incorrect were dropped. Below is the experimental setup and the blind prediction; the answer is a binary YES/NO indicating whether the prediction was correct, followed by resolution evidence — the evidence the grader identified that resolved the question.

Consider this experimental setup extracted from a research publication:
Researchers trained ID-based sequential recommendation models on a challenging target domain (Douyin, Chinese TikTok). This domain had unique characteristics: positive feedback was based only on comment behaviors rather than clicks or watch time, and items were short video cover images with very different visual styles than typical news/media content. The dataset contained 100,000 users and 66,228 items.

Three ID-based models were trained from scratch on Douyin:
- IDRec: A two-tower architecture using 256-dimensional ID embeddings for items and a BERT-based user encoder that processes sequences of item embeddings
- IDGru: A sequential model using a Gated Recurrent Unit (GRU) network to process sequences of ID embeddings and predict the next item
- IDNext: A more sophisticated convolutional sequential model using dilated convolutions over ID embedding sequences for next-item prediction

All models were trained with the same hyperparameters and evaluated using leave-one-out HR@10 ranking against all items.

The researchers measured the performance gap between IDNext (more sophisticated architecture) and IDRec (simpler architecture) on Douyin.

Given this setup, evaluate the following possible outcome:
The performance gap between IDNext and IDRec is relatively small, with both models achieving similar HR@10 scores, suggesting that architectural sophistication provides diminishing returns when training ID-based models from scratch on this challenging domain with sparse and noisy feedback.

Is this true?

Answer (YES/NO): NO